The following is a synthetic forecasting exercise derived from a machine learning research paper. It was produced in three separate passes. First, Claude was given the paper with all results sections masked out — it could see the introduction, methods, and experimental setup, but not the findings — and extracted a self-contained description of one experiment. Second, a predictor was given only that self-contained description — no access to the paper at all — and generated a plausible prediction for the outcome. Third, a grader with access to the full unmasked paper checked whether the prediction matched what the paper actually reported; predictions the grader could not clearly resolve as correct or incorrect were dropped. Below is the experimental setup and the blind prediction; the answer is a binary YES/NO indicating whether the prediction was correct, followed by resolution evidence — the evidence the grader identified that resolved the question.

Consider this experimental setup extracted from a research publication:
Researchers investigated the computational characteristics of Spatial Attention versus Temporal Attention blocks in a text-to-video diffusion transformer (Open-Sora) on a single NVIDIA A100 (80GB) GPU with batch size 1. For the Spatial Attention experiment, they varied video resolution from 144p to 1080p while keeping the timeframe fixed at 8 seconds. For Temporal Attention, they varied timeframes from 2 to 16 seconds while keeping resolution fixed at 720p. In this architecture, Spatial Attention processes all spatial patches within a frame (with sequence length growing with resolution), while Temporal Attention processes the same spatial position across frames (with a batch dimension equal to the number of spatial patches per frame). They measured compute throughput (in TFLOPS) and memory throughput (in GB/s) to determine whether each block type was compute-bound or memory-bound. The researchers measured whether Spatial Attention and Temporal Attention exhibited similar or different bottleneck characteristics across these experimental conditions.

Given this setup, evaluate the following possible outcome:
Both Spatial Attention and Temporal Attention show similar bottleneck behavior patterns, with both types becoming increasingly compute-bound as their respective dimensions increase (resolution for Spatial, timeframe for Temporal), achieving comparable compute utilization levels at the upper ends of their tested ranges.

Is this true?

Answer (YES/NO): NO